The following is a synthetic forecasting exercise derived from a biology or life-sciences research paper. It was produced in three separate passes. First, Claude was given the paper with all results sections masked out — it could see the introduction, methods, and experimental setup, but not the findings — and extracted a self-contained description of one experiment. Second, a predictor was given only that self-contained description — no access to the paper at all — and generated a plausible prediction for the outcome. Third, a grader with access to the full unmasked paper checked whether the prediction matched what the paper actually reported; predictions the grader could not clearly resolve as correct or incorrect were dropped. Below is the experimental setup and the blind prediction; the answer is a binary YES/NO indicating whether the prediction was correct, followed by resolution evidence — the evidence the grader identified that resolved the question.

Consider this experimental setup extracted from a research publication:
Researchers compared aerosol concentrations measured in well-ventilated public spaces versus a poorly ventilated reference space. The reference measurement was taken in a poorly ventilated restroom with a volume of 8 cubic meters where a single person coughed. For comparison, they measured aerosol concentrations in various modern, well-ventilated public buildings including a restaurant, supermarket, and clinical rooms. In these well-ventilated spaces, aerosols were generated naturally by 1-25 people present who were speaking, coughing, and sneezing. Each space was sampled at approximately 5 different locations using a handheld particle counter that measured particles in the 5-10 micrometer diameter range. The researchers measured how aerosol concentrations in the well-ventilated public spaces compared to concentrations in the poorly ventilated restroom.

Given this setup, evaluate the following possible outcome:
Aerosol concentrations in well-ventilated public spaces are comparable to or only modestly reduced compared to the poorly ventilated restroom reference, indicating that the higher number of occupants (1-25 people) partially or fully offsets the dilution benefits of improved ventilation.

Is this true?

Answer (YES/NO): NO